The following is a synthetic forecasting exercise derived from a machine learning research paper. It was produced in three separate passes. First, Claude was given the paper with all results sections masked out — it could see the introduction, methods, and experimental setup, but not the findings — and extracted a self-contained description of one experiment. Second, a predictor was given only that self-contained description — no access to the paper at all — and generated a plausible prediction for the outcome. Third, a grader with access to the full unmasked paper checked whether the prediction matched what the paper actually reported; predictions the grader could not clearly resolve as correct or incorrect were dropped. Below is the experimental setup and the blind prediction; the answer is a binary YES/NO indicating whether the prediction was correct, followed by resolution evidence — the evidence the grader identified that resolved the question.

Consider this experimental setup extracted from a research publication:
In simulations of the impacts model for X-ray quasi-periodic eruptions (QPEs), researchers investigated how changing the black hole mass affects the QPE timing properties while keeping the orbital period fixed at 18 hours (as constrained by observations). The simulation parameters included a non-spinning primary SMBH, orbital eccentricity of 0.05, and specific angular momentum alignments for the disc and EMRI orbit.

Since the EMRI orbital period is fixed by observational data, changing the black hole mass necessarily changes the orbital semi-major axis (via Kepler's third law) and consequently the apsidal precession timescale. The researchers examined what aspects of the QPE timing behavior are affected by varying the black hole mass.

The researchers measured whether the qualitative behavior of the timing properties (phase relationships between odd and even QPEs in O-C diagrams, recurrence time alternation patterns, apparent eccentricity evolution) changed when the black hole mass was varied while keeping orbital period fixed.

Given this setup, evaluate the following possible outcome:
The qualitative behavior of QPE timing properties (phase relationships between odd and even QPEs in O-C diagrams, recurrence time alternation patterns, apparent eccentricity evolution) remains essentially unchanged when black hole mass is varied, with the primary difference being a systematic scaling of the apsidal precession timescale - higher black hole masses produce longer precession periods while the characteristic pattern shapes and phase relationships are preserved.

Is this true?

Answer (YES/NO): YES